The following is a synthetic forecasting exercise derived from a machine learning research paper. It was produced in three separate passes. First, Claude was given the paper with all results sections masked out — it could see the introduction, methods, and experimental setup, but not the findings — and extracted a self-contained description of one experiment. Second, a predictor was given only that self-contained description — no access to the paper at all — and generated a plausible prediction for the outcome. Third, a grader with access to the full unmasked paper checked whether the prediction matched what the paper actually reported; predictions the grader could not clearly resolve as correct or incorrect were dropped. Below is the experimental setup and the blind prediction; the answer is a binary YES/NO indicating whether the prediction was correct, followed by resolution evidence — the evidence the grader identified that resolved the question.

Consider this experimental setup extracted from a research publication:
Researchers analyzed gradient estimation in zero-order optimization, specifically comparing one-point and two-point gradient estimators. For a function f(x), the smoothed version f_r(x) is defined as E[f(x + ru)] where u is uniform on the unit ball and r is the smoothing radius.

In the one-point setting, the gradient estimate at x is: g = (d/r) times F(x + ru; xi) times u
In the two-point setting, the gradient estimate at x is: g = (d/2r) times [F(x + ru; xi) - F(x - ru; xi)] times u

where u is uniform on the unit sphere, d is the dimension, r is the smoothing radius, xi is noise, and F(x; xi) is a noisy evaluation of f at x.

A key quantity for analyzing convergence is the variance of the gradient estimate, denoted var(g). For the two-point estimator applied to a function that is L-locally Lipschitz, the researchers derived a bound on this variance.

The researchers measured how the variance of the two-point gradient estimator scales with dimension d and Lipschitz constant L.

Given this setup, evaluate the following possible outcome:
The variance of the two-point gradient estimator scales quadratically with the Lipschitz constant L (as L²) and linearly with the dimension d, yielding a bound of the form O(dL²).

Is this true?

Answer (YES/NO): YES